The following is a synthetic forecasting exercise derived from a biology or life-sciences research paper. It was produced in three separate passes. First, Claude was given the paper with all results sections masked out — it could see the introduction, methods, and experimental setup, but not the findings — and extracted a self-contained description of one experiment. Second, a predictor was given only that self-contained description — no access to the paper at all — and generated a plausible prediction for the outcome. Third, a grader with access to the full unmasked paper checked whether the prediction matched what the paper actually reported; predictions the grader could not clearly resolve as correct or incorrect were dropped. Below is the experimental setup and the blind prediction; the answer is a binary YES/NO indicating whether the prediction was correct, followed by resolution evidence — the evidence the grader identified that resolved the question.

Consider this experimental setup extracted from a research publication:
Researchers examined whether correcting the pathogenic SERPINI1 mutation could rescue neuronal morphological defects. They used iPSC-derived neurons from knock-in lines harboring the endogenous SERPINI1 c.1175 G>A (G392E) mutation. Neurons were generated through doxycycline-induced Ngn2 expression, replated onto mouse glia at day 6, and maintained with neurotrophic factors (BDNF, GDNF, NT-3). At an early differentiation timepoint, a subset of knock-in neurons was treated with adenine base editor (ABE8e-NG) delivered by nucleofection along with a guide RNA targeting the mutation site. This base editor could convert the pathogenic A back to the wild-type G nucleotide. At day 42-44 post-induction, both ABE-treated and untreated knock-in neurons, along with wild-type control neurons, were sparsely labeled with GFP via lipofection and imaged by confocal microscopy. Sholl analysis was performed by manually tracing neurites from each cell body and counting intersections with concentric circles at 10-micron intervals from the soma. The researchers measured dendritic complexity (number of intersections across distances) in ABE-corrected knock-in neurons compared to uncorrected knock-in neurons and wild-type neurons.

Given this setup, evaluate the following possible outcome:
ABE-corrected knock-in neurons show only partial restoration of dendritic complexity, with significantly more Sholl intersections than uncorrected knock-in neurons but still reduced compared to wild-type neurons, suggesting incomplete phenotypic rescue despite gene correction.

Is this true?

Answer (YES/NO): NO